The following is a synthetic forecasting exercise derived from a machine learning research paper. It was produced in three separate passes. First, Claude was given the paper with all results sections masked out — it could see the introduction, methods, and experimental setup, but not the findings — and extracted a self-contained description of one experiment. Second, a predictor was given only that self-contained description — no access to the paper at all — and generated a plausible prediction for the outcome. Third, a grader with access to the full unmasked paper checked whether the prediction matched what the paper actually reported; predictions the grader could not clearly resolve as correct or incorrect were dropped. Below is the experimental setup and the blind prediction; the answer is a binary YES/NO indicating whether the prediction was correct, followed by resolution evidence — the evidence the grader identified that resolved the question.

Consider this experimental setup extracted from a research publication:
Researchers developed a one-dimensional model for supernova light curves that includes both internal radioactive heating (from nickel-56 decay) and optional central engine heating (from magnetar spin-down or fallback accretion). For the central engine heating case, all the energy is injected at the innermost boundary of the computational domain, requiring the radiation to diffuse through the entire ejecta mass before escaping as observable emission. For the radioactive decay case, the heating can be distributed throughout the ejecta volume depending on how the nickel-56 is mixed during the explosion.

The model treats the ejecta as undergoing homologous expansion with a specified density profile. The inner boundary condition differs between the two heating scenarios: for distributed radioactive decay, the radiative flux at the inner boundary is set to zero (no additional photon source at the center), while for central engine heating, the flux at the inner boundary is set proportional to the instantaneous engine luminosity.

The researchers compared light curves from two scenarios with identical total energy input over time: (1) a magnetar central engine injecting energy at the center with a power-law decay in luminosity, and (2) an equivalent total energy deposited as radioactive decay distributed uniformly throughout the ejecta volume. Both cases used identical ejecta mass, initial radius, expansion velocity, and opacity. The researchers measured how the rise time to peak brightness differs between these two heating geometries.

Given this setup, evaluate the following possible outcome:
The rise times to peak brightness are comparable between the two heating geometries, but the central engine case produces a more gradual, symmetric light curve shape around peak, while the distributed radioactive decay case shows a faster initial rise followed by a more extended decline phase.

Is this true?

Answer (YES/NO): NO